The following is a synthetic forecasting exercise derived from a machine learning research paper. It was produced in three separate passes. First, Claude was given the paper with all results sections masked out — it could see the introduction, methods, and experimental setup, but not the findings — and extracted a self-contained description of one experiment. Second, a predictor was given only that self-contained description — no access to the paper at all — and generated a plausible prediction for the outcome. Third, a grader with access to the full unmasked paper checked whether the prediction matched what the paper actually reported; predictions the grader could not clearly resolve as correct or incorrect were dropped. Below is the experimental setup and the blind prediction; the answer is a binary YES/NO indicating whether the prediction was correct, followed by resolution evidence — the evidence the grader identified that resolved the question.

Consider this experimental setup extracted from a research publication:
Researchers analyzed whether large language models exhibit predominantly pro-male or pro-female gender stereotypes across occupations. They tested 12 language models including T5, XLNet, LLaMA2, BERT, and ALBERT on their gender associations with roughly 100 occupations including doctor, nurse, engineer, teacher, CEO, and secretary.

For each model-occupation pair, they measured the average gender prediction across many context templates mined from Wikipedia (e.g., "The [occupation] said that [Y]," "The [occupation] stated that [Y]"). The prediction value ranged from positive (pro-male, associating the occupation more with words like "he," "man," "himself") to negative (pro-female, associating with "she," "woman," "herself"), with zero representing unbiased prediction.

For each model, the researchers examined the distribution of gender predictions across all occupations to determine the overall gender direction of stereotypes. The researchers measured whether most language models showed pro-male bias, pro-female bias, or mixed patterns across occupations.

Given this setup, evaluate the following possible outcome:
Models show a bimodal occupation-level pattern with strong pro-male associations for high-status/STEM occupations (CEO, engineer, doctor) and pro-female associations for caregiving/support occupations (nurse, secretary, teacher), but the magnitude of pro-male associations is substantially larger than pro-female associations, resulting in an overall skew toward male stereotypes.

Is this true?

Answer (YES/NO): NO